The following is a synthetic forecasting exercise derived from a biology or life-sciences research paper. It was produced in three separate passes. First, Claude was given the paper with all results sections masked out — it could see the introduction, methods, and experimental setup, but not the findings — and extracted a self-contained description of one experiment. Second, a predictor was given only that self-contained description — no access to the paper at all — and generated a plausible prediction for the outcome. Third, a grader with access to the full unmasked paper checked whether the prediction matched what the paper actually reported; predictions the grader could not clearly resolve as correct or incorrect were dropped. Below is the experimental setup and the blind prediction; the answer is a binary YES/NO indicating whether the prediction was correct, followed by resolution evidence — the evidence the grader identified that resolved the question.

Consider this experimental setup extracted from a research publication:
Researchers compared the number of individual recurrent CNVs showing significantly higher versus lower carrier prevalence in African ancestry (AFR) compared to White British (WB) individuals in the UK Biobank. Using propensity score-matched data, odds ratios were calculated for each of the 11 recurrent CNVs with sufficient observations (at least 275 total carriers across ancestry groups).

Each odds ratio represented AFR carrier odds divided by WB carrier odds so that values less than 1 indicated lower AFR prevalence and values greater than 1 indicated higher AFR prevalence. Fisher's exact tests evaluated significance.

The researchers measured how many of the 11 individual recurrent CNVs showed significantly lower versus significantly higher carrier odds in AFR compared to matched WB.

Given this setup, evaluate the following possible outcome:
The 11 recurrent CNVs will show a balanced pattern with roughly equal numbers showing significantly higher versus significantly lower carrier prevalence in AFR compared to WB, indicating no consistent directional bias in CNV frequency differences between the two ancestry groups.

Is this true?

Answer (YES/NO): NO